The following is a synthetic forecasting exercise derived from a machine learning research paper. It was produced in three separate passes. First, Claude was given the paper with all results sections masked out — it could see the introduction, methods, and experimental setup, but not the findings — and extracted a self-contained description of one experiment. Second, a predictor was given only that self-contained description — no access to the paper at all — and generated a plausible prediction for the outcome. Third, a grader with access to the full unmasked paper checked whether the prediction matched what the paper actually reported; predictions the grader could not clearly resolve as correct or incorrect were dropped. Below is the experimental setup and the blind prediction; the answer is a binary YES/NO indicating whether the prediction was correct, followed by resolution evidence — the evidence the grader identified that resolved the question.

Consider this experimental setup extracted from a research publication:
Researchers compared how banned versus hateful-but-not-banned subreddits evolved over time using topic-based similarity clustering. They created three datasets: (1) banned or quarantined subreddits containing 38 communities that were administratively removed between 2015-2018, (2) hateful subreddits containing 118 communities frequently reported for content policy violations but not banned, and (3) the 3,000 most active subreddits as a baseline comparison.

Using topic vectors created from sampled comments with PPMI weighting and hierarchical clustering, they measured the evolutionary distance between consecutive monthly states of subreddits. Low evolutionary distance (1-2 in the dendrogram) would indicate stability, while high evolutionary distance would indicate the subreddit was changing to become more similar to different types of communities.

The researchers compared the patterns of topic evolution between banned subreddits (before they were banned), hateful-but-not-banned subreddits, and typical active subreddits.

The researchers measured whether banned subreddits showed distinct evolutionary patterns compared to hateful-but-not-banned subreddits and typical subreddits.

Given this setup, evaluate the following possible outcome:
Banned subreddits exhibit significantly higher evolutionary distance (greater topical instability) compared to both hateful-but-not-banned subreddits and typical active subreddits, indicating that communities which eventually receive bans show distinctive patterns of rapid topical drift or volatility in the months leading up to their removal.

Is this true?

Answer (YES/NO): NO